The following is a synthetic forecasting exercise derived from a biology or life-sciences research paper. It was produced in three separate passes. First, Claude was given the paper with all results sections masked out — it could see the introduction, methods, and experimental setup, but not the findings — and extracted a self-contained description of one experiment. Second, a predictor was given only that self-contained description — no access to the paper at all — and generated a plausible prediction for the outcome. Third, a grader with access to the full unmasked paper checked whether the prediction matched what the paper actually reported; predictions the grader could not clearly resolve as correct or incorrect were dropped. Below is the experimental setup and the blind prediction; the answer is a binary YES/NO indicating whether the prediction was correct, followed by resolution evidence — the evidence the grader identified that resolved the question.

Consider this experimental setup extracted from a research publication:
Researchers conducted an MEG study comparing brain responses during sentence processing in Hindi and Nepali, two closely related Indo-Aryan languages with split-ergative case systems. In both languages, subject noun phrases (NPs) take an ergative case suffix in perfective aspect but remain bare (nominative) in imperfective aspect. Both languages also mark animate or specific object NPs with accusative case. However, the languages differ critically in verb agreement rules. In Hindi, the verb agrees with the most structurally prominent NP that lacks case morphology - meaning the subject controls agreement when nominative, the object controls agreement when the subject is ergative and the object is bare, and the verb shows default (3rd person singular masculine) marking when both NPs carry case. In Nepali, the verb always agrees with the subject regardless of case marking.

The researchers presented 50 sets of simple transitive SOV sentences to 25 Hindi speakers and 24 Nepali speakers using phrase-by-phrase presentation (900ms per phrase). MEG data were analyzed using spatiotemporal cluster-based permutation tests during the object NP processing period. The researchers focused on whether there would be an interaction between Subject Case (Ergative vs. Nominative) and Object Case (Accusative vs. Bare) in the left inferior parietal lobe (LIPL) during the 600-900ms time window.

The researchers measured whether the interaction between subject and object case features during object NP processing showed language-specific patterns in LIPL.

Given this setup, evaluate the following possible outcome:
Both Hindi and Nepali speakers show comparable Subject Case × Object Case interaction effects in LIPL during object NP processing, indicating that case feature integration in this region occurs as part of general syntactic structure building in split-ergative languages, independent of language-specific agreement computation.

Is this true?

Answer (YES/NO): NO